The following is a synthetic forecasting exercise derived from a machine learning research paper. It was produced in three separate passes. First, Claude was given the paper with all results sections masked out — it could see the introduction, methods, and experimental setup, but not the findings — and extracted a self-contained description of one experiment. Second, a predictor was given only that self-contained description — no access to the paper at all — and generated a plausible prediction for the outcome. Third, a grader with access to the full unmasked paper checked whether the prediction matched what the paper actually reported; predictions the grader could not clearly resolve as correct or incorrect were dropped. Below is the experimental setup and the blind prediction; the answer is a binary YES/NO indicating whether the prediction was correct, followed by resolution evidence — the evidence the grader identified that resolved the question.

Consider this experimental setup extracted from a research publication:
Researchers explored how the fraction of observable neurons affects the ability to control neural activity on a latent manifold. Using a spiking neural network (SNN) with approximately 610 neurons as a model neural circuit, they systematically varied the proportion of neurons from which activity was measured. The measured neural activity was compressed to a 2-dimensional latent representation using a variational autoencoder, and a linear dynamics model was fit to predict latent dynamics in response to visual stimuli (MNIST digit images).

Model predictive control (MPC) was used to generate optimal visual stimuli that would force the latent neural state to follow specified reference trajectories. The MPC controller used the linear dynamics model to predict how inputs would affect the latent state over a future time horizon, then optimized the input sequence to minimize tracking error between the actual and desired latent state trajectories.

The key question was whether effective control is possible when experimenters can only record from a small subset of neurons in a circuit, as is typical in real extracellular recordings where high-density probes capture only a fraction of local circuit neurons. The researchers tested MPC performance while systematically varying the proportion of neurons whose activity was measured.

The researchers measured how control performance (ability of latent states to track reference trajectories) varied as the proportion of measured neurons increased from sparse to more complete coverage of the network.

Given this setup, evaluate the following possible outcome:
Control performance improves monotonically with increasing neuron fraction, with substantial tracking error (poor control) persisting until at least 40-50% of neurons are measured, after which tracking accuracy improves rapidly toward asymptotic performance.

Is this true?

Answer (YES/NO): NO